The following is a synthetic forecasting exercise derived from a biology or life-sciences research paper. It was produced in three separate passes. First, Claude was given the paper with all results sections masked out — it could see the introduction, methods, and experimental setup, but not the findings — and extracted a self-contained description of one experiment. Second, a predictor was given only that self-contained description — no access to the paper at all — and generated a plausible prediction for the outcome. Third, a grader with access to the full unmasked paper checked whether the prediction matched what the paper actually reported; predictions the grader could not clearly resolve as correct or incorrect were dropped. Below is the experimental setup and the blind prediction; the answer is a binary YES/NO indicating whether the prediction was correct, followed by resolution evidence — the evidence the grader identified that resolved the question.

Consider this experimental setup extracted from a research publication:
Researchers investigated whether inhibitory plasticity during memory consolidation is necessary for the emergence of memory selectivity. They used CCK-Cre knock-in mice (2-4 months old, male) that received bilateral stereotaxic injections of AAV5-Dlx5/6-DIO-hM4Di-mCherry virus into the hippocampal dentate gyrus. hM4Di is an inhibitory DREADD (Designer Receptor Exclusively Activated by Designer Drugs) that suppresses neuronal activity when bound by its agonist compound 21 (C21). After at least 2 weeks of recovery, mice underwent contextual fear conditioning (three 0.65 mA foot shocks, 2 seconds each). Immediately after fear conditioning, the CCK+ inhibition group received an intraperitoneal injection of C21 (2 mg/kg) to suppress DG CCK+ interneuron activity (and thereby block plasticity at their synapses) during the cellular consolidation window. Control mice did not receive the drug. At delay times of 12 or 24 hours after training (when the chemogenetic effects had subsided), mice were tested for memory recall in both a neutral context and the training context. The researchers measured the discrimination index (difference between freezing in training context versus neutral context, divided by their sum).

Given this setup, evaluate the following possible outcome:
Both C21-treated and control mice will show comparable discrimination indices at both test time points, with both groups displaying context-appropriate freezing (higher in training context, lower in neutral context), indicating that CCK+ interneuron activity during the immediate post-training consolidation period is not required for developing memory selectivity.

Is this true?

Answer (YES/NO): NO